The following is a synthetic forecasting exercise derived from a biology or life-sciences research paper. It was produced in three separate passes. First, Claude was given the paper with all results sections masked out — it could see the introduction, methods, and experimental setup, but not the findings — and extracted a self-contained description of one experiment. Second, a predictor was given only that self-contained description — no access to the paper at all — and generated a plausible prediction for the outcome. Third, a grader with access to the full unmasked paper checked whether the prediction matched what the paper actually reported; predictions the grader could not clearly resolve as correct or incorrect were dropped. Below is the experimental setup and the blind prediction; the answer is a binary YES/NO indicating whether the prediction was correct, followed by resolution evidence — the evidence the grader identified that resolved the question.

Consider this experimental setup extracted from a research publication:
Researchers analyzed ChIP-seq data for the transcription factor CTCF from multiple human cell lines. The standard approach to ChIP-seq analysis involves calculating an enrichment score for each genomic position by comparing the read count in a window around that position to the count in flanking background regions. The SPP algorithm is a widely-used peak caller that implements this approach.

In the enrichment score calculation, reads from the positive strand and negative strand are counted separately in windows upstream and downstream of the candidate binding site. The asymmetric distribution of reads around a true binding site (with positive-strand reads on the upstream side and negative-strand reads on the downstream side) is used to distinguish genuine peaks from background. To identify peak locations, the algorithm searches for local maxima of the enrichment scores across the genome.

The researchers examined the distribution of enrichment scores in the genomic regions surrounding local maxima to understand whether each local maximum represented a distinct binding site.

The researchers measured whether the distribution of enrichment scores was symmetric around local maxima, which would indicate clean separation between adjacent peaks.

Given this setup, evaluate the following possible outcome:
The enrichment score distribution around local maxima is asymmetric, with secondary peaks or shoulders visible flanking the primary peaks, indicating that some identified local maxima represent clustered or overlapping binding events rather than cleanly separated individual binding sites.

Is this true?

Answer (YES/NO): YES